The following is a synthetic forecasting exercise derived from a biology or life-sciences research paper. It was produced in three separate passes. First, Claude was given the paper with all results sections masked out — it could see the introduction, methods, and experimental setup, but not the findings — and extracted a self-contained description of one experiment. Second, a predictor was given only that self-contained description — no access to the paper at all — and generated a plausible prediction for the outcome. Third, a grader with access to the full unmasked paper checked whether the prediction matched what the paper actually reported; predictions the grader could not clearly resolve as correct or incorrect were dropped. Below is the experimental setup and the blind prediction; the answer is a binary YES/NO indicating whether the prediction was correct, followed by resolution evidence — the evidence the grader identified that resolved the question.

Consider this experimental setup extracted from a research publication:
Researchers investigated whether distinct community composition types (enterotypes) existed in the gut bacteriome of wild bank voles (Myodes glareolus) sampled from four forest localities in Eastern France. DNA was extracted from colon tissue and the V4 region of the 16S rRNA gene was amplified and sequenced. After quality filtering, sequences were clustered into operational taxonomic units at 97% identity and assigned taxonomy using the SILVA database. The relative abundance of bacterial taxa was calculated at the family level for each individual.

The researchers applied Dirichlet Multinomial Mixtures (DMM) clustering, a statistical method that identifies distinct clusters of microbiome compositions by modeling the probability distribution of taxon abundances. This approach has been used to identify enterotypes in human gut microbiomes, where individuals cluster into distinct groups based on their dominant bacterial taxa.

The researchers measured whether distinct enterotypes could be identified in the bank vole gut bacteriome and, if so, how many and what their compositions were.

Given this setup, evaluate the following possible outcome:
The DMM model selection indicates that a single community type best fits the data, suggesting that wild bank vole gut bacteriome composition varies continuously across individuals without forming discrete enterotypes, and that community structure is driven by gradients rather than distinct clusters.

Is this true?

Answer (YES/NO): NO